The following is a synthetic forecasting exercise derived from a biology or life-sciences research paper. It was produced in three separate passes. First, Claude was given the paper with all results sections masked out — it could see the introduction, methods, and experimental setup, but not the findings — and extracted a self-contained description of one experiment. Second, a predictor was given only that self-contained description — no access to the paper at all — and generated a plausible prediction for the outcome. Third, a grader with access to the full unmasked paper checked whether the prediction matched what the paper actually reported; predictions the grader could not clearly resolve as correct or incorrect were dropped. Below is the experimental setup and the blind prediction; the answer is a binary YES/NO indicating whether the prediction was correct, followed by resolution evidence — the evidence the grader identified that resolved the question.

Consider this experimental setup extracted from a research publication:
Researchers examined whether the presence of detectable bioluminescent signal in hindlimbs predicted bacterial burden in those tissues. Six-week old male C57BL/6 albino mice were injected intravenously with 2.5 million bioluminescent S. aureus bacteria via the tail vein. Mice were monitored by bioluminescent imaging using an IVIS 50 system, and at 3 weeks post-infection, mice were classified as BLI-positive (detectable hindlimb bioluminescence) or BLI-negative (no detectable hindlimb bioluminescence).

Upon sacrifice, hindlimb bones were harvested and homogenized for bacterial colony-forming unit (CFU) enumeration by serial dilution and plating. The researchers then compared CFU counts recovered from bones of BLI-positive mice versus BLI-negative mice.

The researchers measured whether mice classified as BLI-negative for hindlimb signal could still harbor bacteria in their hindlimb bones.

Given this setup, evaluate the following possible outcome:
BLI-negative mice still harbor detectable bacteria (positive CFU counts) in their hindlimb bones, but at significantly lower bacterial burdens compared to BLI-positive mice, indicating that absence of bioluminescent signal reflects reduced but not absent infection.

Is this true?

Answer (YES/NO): YES